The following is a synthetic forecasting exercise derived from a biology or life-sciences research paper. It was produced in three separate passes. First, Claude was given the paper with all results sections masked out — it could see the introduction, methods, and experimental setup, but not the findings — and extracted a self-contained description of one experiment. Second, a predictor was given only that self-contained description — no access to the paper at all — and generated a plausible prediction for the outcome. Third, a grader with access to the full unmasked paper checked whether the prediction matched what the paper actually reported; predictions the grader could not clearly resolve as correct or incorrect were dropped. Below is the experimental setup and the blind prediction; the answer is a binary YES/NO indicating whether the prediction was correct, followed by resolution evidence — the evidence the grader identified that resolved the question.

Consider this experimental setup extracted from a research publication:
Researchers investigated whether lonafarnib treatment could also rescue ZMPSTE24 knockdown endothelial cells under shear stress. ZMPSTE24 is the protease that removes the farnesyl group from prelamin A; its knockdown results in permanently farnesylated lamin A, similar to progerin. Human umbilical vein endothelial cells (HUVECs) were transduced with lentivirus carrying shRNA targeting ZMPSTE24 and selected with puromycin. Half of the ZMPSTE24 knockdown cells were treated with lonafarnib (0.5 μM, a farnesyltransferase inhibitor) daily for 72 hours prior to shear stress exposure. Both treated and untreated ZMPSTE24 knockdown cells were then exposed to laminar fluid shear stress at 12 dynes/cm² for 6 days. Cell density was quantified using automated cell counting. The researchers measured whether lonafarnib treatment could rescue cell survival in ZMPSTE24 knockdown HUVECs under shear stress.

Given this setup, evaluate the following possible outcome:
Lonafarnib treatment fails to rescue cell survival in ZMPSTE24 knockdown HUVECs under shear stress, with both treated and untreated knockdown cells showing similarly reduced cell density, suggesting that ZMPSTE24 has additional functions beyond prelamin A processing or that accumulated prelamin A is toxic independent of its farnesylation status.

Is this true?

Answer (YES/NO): NO